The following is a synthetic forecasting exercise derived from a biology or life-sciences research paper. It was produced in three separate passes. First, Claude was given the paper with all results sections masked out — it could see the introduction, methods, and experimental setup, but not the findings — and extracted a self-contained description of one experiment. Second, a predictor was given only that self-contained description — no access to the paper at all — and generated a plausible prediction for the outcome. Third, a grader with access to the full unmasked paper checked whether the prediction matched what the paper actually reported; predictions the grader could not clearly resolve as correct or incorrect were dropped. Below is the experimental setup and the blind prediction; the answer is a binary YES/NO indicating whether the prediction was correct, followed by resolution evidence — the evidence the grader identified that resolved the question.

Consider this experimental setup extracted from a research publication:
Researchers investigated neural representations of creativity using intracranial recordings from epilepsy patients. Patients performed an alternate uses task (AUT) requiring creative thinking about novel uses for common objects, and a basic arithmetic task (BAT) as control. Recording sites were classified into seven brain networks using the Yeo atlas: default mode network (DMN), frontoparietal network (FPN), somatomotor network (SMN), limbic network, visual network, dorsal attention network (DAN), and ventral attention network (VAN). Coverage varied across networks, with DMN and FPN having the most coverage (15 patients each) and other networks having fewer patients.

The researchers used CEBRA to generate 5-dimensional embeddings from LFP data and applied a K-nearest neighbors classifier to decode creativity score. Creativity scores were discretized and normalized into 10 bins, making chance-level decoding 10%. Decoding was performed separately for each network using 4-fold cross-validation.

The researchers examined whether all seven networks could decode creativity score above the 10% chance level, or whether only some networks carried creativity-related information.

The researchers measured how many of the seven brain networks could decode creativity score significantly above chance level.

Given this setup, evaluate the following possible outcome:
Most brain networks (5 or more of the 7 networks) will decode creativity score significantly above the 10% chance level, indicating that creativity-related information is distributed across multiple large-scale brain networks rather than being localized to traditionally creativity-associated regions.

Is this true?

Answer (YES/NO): YES